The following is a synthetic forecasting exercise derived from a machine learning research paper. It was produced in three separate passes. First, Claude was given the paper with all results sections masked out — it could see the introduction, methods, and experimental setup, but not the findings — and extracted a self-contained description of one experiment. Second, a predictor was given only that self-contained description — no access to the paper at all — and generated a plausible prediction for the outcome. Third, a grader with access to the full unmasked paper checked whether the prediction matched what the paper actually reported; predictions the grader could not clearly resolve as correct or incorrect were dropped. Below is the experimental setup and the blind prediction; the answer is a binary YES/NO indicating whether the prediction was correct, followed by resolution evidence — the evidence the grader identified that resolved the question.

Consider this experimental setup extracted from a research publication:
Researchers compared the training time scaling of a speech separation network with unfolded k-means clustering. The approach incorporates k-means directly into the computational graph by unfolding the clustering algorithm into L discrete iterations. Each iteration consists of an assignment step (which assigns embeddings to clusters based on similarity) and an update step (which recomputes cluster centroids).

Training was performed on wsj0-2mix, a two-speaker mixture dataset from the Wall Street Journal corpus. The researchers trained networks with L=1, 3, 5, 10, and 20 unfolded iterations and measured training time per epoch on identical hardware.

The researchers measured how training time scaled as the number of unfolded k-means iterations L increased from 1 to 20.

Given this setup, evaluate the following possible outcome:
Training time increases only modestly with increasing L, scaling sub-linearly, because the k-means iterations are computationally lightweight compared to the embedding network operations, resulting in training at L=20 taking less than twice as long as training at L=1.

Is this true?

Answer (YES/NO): NO